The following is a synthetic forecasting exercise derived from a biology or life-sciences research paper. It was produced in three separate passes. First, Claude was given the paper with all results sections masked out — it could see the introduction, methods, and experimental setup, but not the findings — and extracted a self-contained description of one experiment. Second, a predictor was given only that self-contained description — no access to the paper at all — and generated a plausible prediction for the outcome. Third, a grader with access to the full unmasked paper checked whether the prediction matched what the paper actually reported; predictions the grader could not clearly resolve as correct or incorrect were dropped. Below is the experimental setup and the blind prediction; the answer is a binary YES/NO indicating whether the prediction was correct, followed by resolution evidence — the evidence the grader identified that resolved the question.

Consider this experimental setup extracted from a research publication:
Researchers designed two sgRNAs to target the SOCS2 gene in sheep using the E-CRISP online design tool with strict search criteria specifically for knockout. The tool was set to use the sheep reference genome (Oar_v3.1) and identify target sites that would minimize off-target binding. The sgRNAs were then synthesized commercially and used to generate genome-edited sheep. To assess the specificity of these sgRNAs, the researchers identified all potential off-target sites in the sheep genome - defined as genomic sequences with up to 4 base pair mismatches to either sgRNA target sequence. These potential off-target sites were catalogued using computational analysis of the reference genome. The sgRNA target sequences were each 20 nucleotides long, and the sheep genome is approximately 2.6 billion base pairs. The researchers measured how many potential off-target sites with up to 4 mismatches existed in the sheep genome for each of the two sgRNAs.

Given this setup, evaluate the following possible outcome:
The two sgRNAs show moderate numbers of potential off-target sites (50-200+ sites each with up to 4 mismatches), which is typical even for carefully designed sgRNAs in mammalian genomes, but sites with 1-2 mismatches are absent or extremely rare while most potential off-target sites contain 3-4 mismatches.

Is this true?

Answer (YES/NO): YES